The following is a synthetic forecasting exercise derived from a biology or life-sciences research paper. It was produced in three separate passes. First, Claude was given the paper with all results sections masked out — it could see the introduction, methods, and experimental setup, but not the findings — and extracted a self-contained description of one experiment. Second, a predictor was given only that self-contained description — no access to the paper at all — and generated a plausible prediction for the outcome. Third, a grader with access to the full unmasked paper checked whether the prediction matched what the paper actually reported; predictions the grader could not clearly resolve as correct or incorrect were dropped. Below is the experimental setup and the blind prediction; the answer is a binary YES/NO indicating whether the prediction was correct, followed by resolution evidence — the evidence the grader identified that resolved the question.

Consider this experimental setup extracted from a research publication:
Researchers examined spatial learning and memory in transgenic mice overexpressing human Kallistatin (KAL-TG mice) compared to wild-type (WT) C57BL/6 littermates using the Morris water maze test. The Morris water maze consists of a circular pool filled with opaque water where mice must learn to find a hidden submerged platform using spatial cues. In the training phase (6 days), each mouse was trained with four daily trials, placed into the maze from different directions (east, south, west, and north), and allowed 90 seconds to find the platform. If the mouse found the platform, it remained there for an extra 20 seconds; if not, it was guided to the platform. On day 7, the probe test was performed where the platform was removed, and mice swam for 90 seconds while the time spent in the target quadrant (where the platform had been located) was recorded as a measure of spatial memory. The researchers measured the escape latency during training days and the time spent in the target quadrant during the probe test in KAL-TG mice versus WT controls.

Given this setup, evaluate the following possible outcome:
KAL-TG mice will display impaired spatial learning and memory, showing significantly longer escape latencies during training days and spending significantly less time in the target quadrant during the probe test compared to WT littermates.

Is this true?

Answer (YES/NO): YES